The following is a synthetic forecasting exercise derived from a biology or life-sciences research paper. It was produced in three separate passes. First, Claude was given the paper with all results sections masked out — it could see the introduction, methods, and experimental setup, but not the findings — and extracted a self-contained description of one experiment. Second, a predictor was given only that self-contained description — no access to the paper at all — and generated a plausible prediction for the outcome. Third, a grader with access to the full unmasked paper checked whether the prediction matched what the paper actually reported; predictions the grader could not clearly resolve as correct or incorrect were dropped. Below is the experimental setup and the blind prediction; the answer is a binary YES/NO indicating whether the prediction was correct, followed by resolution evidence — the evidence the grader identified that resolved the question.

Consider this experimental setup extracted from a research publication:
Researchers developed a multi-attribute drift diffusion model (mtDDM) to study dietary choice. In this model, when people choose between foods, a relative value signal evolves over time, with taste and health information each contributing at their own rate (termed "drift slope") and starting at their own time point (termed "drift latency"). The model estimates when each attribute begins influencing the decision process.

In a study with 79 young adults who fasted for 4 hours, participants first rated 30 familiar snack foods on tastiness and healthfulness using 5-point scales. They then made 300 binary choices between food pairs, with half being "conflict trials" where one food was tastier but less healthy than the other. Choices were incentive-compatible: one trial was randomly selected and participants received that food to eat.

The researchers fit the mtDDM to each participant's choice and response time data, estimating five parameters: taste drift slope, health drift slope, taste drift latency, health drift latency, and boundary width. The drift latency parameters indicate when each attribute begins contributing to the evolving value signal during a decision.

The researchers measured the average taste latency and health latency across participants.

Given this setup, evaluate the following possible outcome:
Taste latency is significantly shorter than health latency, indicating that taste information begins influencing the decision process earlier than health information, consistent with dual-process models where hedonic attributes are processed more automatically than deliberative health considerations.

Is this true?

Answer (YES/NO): YES